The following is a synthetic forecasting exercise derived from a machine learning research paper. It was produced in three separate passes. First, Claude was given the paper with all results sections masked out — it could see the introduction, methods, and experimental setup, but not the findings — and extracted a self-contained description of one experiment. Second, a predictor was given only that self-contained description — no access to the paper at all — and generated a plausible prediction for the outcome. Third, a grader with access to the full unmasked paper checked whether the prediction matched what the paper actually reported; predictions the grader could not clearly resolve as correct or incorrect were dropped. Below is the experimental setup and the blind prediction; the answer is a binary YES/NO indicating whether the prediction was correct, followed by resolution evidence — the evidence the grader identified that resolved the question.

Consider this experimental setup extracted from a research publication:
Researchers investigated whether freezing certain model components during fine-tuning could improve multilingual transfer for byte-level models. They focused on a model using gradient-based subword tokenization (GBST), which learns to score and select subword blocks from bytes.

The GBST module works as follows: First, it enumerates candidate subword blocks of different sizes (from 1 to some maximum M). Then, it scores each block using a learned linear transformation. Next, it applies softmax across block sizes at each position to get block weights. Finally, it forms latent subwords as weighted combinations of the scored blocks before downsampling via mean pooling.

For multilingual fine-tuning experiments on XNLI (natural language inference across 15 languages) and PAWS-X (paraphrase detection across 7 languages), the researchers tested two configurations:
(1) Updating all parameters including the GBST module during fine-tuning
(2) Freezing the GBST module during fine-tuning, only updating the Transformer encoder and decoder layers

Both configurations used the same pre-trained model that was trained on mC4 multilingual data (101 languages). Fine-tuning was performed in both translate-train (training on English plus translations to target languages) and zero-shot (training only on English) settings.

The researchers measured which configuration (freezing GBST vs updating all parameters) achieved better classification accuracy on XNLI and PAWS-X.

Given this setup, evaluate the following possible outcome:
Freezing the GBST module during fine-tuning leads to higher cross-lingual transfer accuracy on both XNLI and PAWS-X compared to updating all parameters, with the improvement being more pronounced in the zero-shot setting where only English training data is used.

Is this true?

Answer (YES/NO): NO